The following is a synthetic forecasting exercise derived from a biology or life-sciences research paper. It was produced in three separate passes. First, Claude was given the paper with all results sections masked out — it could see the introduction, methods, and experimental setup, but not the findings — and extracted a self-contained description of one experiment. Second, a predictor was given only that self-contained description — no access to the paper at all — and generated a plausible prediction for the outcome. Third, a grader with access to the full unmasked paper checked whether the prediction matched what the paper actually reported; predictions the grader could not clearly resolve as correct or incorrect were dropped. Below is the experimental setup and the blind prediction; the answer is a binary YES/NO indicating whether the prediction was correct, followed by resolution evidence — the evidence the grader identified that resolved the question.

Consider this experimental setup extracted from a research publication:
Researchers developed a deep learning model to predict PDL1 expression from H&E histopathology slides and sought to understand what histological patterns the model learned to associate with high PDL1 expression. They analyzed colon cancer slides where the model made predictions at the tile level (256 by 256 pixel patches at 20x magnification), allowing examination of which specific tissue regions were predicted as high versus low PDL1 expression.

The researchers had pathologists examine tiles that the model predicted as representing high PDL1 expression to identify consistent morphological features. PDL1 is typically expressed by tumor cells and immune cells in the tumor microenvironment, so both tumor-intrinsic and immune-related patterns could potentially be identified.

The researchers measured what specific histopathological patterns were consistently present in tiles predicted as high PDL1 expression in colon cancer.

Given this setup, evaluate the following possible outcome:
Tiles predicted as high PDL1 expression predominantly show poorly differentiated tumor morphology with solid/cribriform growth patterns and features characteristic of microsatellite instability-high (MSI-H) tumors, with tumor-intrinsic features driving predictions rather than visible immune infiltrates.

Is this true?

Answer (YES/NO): NO